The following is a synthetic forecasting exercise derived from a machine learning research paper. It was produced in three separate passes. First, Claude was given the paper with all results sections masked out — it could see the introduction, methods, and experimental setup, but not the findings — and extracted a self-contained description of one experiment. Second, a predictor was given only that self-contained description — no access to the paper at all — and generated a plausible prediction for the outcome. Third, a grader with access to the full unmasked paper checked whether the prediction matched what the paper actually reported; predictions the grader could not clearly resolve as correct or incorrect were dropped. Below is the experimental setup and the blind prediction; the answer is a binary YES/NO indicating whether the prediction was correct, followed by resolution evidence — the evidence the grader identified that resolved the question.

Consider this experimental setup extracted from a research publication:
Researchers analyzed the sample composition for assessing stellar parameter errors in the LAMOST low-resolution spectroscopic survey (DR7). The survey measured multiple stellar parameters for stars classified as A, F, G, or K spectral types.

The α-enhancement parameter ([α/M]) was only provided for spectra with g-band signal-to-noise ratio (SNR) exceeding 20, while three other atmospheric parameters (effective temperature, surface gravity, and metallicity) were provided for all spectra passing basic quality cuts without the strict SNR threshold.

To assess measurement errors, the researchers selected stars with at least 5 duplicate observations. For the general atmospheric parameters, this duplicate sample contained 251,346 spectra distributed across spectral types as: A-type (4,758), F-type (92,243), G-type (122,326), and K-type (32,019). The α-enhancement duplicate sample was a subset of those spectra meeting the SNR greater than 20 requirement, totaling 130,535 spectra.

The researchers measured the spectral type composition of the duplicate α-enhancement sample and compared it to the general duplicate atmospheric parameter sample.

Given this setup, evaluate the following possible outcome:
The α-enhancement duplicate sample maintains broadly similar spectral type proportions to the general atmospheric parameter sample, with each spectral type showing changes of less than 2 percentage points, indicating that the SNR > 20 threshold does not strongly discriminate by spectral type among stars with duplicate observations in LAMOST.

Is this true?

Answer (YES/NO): NO